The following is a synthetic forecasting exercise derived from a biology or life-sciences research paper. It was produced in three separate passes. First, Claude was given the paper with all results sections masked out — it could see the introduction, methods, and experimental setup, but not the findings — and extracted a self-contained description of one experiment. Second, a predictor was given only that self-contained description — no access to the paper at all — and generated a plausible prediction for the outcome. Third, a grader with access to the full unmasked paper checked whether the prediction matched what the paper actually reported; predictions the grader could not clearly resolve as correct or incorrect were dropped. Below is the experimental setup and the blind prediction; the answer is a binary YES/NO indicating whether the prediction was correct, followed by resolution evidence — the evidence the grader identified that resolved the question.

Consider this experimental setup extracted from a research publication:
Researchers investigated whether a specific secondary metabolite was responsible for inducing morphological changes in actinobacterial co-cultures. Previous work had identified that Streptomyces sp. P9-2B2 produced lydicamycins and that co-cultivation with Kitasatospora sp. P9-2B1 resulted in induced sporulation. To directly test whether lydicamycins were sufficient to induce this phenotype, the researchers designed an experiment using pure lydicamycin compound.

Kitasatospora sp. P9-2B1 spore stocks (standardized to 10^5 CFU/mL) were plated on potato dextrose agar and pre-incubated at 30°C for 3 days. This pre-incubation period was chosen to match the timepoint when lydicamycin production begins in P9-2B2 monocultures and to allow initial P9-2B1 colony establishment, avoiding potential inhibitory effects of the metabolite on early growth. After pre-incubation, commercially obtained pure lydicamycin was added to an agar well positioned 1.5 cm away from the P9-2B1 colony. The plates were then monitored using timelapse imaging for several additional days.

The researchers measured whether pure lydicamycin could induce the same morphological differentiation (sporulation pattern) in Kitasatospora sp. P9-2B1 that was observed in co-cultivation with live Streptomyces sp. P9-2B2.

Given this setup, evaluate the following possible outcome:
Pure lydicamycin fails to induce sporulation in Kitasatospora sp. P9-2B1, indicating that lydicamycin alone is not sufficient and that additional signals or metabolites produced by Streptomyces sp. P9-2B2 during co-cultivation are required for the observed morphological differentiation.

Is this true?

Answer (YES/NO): NO